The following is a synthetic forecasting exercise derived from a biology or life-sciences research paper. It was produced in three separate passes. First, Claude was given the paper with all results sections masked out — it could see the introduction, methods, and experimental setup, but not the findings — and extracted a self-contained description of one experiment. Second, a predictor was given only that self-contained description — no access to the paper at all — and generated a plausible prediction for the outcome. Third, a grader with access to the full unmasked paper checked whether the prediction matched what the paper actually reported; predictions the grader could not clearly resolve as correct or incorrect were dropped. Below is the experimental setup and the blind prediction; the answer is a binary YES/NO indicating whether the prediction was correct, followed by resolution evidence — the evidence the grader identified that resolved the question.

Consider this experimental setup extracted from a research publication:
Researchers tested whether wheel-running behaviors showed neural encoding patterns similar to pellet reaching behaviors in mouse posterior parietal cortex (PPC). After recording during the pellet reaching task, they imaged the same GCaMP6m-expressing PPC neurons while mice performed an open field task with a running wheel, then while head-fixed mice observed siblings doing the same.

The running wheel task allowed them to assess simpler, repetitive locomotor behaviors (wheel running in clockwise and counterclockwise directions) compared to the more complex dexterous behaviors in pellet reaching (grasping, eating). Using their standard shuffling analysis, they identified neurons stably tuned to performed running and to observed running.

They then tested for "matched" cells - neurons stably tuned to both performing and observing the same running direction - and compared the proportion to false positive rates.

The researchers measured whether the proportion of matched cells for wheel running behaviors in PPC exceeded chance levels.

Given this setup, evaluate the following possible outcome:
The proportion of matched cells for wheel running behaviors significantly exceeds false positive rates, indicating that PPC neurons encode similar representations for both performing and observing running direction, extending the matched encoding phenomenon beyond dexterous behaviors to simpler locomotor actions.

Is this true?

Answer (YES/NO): NO